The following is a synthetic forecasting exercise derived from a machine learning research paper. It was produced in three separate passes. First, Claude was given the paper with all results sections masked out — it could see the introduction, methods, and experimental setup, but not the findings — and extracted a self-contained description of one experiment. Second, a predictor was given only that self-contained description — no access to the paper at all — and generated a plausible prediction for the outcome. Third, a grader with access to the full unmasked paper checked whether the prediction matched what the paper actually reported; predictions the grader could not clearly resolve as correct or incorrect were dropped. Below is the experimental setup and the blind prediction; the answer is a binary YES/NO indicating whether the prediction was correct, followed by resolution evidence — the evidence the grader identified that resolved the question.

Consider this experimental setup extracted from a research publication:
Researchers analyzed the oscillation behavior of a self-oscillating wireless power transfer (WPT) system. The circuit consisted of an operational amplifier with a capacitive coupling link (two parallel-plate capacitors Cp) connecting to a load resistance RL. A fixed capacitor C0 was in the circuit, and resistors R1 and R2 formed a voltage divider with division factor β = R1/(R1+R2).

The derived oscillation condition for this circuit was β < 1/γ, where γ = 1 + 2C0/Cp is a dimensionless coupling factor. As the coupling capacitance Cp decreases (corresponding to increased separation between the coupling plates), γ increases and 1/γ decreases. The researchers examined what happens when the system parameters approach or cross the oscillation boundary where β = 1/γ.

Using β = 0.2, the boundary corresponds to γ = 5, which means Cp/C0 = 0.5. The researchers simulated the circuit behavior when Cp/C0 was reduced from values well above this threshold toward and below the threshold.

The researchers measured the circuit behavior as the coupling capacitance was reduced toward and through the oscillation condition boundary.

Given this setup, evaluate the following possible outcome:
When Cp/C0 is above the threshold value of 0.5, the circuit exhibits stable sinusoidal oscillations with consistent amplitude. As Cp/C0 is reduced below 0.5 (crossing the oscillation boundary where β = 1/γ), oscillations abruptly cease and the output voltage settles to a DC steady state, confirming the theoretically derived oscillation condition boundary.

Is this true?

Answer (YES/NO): NO